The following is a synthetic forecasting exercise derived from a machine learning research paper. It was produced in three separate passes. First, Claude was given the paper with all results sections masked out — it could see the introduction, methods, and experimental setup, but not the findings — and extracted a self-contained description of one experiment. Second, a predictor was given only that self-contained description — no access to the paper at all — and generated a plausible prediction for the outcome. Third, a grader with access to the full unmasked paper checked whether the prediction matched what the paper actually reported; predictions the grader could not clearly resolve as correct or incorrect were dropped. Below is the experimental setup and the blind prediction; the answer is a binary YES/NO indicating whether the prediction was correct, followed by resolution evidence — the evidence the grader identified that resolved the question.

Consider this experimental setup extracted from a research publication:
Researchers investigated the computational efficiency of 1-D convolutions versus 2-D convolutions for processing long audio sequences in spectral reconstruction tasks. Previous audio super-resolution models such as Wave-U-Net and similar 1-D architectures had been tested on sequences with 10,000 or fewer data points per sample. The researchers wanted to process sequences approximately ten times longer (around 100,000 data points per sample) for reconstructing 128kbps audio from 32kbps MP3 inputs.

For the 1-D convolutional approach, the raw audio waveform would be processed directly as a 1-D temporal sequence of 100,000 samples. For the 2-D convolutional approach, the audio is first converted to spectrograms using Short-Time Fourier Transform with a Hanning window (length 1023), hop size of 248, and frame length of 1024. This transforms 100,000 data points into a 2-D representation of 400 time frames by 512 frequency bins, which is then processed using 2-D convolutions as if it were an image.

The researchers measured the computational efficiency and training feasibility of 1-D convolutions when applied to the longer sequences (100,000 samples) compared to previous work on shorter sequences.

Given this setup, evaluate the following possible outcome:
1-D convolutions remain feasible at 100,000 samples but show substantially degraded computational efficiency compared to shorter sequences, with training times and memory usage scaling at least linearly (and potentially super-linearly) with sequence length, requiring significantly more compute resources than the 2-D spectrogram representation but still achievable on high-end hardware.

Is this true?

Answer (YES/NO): NO